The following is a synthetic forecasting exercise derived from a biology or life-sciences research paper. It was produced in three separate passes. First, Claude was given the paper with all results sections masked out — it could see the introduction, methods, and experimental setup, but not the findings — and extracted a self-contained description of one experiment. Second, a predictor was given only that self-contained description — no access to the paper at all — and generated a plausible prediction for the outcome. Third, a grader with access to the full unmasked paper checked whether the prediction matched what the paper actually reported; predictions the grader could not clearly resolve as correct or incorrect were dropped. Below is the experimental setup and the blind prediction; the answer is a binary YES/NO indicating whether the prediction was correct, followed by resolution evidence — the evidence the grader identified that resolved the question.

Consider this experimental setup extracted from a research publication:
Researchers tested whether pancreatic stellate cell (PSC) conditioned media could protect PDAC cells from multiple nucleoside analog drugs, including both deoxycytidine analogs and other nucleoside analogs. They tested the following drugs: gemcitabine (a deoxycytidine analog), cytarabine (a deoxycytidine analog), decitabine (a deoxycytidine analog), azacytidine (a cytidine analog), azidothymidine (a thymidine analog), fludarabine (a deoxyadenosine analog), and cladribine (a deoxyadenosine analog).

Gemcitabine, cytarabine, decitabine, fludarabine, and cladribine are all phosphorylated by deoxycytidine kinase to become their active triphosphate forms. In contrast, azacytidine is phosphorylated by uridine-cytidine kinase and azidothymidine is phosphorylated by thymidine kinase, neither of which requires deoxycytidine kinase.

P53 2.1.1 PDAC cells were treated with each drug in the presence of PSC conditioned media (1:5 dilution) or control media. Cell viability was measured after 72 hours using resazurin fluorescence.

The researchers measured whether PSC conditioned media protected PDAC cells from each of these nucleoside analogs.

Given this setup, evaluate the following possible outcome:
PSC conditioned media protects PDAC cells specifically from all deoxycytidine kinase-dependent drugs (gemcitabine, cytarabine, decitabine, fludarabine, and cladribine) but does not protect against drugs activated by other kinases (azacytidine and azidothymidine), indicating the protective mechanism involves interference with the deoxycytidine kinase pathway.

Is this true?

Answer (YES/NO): YES